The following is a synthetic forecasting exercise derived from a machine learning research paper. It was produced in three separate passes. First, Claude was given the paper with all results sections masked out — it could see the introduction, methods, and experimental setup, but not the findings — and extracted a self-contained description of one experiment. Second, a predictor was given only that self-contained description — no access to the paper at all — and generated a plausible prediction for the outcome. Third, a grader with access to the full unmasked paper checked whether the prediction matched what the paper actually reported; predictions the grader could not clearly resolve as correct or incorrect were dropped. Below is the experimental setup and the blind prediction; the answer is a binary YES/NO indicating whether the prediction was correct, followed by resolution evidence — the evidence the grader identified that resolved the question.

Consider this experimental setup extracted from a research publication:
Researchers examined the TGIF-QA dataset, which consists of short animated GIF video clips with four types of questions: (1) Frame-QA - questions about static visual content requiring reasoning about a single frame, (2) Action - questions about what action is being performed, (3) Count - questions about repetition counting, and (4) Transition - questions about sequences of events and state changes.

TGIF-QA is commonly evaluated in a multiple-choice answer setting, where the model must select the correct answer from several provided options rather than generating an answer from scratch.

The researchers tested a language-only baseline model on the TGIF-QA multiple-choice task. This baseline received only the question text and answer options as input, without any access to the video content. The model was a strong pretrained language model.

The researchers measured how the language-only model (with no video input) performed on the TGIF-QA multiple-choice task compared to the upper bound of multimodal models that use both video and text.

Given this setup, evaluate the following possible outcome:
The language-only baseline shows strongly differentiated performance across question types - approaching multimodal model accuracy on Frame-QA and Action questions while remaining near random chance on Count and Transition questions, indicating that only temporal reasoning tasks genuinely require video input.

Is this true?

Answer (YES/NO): NO